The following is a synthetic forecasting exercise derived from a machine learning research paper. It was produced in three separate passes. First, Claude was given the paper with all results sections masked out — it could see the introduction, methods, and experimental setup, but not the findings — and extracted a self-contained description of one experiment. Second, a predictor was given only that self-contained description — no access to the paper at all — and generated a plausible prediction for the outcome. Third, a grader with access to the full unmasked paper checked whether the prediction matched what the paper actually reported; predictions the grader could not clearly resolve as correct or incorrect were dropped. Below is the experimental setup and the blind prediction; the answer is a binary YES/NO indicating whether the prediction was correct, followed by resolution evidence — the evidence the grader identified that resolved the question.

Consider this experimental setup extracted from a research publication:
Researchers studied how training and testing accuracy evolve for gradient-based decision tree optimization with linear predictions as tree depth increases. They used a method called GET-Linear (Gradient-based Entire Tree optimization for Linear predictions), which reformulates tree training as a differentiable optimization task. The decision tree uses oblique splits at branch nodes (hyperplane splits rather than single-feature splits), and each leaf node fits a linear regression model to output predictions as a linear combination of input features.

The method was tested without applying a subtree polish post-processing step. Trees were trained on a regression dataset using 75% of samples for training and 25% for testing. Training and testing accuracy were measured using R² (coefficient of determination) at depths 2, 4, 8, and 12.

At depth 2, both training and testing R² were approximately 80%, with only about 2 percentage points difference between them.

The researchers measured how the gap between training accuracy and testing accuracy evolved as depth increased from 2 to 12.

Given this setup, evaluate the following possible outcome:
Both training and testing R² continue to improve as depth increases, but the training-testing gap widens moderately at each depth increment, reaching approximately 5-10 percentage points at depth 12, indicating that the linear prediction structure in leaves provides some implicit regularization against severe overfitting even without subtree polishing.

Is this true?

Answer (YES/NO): NO